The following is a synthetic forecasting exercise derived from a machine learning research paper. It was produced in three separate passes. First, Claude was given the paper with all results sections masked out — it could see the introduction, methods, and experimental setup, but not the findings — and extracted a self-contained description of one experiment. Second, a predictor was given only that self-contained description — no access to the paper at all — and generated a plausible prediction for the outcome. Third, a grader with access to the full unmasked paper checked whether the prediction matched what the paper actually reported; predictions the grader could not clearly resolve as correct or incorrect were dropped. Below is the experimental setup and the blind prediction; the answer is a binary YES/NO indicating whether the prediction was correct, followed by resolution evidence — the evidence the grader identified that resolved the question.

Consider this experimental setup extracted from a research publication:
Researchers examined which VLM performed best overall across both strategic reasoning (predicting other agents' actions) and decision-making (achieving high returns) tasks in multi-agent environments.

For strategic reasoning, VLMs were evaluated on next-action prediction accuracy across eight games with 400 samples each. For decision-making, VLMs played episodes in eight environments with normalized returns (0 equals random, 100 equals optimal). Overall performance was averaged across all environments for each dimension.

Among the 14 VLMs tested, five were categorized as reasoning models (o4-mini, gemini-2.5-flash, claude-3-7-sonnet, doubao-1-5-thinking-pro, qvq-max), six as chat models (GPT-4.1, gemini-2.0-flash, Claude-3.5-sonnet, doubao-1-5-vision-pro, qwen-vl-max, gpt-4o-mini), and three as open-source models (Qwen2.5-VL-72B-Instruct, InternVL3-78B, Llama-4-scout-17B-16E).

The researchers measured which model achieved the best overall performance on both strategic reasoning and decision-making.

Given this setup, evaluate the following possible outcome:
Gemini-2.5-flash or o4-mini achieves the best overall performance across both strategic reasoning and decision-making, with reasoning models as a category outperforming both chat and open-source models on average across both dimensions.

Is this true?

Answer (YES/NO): YES